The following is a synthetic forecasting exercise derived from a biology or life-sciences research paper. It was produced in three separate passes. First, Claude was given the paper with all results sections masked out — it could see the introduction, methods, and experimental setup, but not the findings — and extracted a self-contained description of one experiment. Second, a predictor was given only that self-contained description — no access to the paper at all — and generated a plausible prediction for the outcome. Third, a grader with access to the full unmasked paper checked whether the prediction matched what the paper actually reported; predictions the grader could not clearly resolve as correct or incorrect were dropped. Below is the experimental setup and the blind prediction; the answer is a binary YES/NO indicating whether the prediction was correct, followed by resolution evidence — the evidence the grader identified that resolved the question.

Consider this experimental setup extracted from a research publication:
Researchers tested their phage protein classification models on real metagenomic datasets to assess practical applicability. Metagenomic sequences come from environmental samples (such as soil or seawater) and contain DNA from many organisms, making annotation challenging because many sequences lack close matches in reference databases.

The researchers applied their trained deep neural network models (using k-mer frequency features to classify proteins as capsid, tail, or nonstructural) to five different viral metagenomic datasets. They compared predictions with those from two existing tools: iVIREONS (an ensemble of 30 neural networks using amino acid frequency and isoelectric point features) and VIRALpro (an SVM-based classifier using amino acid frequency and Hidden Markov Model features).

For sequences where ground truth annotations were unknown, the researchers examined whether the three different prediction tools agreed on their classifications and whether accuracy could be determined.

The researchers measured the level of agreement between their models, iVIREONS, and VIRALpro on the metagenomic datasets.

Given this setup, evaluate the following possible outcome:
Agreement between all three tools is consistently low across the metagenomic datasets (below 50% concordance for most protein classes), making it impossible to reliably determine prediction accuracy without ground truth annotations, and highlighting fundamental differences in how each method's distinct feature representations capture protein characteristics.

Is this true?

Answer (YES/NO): NO